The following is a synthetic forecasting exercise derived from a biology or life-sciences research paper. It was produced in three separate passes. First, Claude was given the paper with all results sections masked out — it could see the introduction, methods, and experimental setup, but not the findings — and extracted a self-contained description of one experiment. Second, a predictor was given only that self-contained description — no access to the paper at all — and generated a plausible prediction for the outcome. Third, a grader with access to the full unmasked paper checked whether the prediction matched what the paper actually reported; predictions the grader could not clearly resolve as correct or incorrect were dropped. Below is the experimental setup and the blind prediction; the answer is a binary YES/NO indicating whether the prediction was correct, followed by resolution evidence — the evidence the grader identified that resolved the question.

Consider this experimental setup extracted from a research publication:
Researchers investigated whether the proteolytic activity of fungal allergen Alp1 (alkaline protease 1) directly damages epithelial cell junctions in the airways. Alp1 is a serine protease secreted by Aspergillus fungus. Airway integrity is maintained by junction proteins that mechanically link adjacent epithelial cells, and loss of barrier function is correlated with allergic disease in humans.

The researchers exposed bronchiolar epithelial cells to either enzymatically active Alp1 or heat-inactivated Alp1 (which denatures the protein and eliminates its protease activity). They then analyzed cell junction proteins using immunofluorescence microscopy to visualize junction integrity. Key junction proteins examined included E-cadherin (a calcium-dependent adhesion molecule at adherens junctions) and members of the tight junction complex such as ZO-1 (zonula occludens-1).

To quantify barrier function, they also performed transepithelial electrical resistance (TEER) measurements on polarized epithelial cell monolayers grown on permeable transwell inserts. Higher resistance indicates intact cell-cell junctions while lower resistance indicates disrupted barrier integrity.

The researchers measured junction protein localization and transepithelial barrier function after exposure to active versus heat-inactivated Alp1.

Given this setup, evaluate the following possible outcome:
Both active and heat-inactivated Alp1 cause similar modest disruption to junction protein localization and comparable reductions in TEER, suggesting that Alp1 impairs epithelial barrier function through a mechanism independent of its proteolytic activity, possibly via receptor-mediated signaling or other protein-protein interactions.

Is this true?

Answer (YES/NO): NO